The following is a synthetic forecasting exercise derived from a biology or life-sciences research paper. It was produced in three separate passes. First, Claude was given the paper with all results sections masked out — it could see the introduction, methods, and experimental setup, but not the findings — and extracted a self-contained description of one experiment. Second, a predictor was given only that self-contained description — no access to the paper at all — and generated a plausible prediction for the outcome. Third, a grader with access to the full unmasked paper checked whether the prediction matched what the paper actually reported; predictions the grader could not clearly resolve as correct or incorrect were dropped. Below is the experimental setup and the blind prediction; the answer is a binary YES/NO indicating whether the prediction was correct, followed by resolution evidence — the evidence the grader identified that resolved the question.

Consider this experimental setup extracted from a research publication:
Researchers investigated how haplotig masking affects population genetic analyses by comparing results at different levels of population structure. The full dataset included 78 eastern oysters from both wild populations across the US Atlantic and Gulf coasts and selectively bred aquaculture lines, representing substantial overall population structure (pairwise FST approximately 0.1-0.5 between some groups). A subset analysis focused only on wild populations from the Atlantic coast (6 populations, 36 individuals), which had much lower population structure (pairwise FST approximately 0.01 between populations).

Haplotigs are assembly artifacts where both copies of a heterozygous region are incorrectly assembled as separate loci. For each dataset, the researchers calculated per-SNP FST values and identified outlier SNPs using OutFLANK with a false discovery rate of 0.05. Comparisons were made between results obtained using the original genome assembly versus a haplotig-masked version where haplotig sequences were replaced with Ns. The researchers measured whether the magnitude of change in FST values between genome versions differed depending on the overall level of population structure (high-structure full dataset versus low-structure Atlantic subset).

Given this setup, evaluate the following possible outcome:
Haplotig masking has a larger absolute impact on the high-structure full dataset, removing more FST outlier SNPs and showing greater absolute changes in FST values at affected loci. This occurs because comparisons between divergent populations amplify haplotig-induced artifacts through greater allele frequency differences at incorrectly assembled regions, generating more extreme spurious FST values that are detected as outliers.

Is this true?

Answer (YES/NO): YES